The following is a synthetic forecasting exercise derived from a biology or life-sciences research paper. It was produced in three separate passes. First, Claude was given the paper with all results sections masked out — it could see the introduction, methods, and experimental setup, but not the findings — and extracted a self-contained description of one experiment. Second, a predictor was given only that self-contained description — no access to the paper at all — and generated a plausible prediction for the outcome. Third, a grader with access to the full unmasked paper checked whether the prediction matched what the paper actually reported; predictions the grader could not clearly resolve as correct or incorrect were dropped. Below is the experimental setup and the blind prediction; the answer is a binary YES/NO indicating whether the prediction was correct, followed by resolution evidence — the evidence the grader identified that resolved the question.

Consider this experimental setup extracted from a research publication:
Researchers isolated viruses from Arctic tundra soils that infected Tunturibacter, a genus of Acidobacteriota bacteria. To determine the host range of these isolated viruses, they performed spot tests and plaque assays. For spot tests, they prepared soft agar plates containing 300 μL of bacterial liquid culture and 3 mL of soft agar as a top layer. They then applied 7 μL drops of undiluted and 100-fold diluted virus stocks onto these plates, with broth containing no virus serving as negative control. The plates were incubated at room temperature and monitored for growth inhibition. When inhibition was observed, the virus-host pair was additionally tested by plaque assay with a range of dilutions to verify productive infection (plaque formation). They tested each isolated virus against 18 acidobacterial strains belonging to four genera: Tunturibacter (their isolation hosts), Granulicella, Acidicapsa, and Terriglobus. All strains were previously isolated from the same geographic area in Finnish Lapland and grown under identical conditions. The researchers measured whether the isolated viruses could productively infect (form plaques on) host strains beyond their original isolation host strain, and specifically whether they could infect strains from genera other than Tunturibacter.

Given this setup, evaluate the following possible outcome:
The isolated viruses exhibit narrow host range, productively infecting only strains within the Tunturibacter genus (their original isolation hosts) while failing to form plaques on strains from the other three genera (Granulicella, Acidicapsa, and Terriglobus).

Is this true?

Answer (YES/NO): NO